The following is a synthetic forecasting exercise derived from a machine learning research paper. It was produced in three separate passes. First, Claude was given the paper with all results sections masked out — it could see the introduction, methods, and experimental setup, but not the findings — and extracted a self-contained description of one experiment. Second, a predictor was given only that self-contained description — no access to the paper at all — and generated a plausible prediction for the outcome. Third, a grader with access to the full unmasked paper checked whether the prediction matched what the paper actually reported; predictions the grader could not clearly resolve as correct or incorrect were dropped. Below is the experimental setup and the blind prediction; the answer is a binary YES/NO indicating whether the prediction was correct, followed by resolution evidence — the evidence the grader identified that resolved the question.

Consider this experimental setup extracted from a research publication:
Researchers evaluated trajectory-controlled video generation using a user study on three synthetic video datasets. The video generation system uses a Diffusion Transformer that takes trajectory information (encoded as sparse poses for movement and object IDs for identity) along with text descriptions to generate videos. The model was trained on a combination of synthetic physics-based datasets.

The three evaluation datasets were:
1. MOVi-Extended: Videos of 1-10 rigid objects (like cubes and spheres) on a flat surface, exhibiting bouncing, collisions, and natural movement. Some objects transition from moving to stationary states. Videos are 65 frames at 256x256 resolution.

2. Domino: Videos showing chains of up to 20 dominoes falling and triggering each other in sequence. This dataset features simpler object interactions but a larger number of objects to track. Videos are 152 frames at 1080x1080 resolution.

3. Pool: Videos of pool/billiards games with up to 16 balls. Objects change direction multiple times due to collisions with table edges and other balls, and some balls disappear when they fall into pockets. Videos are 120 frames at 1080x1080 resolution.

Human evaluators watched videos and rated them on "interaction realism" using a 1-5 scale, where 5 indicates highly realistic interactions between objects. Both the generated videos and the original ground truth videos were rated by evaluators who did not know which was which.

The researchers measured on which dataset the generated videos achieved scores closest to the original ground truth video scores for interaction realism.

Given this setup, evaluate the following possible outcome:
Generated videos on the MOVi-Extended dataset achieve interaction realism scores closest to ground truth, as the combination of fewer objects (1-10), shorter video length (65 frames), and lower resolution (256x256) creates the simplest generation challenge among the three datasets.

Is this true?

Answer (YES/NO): NO